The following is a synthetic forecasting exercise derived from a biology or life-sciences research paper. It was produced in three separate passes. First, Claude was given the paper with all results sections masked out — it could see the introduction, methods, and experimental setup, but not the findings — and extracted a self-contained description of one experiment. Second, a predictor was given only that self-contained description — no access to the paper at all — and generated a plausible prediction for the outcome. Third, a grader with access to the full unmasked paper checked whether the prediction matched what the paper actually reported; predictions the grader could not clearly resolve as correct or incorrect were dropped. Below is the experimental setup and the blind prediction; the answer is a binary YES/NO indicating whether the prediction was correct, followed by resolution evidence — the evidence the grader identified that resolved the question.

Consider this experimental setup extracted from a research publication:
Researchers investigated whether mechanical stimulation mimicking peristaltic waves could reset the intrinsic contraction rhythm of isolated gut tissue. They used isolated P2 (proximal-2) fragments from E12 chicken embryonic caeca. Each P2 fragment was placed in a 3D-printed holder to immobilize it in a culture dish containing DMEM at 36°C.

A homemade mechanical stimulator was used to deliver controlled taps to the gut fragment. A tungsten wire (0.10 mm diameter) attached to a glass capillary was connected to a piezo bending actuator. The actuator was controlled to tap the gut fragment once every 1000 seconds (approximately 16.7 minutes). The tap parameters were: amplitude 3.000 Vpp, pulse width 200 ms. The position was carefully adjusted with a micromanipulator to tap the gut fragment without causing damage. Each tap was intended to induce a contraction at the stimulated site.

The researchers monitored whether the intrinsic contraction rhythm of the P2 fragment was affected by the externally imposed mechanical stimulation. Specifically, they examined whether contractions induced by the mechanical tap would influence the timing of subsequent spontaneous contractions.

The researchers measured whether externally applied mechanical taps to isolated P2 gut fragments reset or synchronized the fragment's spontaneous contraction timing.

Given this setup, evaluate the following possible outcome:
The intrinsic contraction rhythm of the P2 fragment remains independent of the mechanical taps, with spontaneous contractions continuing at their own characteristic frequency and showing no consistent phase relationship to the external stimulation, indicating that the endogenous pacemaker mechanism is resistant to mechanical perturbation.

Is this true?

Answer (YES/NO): NO